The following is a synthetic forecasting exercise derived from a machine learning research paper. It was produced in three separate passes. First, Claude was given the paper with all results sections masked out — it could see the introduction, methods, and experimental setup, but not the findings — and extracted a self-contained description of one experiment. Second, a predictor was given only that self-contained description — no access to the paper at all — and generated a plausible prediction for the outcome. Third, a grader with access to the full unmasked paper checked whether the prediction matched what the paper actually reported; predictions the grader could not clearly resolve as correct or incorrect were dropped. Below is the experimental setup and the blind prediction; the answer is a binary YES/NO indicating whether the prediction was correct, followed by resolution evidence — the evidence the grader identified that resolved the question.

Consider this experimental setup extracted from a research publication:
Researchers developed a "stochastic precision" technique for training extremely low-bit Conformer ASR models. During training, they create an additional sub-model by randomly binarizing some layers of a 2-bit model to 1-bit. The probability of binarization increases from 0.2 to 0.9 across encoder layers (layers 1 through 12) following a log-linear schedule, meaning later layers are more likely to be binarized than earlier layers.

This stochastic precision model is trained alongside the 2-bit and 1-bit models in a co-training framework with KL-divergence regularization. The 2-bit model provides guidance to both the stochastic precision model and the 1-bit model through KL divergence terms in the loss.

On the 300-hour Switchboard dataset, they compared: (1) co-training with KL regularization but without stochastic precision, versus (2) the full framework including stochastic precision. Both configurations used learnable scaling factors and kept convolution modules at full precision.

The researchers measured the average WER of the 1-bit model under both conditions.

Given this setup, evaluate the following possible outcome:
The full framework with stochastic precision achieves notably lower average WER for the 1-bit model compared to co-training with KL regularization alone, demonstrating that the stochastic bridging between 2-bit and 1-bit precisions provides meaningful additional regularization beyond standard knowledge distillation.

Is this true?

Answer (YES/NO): YES